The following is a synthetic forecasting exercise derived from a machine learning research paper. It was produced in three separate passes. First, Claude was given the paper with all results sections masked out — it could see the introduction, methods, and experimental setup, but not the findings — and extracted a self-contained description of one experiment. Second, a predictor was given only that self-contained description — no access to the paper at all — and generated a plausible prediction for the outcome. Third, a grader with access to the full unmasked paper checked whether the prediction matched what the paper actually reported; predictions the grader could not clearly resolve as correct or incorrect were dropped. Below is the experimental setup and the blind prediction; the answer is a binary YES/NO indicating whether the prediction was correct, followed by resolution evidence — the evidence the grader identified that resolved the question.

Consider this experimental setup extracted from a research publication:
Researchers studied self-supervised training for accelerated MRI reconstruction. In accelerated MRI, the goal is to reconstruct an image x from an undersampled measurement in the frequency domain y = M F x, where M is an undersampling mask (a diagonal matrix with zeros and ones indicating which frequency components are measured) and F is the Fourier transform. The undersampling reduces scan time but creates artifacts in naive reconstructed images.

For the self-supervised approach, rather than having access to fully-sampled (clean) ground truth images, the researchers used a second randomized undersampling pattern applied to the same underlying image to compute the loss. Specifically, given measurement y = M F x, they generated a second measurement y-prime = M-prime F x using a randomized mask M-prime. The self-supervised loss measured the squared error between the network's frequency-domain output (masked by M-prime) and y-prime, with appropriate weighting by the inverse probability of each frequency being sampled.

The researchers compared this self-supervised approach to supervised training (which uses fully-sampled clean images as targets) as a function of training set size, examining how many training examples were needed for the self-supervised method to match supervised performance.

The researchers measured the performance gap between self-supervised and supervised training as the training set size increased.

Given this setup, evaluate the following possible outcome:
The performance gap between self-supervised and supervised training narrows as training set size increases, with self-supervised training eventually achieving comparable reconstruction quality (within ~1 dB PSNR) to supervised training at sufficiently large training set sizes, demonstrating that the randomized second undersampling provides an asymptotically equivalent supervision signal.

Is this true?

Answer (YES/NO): NO